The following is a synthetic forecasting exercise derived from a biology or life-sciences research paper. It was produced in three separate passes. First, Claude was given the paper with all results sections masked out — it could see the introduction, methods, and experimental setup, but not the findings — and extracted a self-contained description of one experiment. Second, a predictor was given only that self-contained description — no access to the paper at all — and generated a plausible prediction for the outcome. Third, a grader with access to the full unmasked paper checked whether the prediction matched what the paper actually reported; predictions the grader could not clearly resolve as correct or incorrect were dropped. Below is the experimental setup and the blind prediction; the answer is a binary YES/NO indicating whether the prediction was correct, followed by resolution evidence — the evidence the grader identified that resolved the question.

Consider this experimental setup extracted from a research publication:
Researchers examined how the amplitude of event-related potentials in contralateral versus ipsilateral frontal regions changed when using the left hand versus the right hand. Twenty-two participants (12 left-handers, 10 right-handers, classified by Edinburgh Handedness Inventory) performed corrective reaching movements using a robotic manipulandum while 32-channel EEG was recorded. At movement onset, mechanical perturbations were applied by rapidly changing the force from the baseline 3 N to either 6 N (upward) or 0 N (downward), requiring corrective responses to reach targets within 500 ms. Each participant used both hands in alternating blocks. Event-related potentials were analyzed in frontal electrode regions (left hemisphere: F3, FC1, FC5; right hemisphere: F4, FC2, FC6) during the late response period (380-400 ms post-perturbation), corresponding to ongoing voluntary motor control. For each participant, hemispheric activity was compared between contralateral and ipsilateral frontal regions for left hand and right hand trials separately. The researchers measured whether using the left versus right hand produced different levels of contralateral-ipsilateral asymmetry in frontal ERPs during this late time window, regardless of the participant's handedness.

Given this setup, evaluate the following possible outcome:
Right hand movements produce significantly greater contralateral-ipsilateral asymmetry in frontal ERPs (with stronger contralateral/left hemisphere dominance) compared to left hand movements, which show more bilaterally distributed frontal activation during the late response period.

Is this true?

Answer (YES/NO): NO